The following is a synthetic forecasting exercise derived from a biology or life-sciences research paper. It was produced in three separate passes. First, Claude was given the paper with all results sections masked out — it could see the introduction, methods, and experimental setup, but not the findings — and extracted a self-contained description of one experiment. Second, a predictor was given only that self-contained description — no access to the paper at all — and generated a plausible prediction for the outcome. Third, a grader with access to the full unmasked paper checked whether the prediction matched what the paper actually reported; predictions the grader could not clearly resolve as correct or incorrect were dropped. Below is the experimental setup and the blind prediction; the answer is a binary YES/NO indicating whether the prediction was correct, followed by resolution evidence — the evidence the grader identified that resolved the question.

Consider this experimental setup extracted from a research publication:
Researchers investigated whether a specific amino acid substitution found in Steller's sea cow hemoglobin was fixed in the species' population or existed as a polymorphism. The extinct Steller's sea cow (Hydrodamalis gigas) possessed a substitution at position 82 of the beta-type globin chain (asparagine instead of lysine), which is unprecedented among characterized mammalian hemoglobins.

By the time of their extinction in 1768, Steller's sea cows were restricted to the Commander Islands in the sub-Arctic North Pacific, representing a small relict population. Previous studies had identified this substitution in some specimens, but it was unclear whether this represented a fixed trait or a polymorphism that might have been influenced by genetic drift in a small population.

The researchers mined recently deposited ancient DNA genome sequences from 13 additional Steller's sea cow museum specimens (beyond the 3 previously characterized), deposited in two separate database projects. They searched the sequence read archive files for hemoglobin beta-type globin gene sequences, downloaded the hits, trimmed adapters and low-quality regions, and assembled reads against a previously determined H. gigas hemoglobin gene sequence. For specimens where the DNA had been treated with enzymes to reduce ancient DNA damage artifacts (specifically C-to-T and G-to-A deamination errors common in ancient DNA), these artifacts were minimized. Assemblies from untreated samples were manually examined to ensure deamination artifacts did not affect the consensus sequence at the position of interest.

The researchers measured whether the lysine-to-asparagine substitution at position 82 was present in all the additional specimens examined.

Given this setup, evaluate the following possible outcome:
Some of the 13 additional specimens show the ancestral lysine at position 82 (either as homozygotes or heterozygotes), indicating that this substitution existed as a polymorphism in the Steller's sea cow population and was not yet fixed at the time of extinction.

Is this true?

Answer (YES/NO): NO